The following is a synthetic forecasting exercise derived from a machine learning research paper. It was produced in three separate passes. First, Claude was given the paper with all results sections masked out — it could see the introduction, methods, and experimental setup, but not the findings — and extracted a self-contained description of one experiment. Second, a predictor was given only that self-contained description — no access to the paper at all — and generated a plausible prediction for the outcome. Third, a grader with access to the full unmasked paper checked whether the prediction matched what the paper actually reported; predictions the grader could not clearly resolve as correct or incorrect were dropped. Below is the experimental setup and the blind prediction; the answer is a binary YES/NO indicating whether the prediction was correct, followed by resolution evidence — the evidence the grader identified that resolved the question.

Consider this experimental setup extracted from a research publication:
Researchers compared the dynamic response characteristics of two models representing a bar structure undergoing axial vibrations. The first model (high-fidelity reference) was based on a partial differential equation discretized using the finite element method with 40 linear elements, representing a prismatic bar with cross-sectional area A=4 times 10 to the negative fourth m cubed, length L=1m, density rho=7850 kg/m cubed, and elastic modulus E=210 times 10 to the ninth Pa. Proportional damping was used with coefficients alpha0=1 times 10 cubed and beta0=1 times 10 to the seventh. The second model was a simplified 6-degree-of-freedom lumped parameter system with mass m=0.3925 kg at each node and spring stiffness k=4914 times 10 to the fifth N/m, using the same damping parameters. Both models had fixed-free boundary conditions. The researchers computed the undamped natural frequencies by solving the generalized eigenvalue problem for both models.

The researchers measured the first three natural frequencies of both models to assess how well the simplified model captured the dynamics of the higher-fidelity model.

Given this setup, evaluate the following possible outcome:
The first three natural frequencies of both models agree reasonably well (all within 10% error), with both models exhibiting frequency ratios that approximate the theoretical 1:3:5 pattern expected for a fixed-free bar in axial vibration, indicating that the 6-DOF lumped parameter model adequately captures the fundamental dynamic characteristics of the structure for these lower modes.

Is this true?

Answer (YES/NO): YES